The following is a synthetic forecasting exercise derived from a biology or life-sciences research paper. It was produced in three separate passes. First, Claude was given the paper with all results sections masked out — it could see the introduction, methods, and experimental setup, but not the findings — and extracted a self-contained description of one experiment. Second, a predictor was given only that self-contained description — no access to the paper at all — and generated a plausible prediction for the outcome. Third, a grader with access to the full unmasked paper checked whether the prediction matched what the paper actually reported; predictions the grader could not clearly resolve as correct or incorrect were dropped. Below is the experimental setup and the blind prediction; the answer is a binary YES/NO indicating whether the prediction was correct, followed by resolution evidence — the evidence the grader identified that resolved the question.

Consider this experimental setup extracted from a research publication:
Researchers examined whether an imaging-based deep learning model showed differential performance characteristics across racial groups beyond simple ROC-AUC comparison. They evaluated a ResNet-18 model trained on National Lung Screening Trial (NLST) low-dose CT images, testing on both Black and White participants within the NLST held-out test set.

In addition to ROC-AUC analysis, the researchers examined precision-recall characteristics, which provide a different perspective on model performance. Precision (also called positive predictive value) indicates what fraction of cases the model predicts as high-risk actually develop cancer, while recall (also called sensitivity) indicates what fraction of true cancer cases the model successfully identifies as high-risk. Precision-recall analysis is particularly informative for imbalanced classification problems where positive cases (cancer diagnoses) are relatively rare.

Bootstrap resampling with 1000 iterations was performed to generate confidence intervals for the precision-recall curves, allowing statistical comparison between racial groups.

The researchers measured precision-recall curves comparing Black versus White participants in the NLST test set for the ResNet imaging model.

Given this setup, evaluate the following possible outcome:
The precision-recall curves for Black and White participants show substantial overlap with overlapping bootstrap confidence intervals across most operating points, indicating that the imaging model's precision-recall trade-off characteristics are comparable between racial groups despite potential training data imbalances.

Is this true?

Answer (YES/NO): NO